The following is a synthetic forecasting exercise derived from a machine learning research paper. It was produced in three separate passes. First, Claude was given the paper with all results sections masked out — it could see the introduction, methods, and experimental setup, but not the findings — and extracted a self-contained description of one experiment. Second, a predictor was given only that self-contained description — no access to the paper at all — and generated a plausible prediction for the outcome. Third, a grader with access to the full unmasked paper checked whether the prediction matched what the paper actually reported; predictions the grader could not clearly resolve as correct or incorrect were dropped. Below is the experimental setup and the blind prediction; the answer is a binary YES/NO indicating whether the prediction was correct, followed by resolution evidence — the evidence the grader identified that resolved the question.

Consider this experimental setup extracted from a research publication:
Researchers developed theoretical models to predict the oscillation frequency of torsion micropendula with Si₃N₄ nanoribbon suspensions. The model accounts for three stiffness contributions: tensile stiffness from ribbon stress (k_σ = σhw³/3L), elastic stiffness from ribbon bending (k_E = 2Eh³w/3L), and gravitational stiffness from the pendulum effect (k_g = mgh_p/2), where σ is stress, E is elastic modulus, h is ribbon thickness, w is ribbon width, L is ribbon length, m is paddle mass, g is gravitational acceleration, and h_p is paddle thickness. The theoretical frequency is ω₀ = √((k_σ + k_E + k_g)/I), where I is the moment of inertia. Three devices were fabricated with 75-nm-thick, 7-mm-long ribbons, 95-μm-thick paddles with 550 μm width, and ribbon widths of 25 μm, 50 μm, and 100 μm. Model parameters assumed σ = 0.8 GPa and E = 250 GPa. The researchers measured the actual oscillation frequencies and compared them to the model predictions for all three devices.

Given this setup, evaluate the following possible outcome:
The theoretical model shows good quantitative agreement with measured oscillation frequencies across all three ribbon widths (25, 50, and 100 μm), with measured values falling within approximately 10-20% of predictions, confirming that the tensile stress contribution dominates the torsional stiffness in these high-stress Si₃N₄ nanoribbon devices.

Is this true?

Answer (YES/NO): NO